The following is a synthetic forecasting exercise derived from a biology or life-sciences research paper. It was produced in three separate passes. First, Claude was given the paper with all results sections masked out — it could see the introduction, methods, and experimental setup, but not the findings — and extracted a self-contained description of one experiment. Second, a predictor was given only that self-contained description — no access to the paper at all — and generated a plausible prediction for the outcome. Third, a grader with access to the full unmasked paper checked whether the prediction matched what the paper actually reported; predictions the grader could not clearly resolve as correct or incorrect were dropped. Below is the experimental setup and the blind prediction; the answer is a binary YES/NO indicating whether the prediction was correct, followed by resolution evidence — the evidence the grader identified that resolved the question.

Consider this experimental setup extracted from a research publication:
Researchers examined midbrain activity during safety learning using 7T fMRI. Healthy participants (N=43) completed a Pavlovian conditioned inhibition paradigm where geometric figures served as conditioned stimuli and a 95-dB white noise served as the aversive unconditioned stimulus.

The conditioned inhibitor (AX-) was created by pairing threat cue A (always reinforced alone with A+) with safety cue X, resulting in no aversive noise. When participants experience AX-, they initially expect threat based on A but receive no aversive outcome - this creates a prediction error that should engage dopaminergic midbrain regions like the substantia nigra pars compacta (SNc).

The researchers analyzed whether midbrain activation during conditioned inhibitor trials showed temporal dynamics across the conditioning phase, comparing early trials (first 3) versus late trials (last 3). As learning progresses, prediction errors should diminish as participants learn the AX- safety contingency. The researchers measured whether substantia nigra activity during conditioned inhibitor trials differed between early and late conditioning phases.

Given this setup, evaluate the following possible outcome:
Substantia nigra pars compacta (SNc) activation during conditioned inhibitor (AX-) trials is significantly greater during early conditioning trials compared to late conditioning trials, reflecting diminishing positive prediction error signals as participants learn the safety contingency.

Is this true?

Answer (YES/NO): YES